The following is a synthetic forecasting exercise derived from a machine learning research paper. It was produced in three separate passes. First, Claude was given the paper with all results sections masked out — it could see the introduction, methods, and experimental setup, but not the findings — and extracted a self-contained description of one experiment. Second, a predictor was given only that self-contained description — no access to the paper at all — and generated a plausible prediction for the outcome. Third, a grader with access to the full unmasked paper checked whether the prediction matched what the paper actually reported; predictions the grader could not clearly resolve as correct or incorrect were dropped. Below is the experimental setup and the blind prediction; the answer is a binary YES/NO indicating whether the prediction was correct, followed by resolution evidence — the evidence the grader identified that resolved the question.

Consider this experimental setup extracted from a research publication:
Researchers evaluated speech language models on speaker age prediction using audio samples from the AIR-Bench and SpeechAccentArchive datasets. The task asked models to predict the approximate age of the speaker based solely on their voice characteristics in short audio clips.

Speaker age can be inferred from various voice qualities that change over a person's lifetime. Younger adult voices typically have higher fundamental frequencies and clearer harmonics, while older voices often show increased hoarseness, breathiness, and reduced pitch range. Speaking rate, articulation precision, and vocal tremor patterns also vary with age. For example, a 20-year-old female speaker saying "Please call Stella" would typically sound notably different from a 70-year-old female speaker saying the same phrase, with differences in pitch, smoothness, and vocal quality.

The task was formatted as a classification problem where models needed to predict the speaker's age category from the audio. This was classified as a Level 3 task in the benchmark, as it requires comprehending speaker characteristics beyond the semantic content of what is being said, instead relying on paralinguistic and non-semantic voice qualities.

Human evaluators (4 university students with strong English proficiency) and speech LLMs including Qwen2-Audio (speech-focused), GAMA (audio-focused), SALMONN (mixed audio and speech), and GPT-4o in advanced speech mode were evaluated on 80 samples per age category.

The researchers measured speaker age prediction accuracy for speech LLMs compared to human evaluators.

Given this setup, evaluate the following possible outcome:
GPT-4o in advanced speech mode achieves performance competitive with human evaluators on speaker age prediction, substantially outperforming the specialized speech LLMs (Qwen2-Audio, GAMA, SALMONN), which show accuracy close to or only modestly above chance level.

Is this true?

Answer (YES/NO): NO